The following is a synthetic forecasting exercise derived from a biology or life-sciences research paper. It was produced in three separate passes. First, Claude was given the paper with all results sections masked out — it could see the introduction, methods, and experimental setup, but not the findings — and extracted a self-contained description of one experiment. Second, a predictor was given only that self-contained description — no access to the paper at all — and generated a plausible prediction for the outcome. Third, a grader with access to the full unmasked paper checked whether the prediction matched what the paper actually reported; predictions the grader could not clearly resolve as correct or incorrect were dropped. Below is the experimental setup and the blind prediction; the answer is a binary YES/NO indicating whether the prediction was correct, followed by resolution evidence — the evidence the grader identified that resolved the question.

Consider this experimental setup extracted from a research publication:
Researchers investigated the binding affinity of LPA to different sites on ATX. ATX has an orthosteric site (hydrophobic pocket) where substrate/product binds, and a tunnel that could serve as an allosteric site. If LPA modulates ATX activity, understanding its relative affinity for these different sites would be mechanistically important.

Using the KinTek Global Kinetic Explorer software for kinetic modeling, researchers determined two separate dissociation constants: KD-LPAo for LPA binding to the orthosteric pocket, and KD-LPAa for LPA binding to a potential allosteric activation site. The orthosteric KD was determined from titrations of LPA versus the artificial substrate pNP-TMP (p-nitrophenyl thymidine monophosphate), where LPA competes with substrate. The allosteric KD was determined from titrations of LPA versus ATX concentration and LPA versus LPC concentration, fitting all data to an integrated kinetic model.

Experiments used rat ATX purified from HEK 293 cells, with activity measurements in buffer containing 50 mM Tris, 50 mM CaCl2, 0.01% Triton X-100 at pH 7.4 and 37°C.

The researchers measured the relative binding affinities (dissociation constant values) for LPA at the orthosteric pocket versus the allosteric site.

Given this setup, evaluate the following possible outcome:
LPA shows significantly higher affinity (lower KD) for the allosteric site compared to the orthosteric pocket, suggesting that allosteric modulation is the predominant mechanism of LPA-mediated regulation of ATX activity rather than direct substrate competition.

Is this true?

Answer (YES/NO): NO